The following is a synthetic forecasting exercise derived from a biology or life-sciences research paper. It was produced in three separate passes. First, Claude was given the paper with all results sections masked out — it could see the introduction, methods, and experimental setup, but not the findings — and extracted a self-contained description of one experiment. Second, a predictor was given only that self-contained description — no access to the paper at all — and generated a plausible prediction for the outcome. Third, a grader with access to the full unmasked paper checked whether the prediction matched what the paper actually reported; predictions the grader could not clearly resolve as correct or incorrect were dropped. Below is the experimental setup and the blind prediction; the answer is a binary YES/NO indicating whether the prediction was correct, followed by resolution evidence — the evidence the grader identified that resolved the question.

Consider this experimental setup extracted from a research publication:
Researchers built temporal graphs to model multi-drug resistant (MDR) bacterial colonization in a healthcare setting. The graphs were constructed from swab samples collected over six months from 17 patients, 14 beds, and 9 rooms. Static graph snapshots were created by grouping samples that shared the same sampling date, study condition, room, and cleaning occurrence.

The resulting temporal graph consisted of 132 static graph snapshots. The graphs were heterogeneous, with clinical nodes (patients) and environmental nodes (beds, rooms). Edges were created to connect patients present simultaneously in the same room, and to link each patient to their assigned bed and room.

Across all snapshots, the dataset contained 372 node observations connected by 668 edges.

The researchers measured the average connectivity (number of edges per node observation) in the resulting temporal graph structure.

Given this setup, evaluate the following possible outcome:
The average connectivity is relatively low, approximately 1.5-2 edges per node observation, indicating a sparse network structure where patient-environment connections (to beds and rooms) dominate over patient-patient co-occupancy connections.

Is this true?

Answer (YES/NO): YES